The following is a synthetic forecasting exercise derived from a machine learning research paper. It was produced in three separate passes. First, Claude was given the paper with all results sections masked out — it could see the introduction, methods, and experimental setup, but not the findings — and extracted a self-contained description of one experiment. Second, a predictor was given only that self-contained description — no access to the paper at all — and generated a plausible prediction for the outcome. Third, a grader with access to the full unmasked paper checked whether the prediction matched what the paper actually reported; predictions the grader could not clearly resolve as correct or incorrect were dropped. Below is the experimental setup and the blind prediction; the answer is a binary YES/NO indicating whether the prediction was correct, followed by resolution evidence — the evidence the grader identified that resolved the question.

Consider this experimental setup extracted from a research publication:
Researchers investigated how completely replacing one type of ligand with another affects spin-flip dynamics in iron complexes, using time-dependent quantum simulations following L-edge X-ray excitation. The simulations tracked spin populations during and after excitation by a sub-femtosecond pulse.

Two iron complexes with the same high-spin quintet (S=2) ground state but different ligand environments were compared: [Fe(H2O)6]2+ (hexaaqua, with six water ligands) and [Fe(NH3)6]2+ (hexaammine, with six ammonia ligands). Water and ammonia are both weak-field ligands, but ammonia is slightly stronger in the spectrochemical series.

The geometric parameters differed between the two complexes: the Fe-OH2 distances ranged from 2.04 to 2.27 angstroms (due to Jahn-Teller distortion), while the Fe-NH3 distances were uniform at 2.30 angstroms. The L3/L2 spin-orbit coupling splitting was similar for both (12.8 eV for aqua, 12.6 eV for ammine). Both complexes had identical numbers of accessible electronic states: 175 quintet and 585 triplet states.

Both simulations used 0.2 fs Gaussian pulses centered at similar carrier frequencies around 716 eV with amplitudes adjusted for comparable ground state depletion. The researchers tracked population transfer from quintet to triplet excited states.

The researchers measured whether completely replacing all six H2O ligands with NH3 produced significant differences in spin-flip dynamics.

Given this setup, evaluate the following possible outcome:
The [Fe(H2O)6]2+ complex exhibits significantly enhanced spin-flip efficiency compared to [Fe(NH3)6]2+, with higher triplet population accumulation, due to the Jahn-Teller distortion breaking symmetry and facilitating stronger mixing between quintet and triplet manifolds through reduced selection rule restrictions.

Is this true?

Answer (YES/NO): NO